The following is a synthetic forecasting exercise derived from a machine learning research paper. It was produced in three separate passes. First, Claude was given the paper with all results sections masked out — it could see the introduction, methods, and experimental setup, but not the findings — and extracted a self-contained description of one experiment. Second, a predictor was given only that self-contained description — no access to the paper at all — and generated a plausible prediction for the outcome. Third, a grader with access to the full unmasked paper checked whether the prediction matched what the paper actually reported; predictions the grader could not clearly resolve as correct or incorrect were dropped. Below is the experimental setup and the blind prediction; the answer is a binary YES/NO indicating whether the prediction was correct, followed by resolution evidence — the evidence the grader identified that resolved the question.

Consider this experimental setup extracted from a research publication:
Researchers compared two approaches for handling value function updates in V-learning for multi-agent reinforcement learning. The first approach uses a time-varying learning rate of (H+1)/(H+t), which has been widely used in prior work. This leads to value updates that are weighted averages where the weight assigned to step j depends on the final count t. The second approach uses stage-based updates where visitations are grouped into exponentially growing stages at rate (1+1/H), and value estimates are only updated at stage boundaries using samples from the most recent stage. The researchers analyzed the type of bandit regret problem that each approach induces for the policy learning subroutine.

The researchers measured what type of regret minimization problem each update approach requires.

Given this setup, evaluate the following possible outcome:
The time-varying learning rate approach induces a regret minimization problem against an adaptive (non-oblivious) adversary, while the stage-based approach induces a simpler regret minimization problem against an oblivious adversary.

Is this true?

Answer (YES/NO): NO